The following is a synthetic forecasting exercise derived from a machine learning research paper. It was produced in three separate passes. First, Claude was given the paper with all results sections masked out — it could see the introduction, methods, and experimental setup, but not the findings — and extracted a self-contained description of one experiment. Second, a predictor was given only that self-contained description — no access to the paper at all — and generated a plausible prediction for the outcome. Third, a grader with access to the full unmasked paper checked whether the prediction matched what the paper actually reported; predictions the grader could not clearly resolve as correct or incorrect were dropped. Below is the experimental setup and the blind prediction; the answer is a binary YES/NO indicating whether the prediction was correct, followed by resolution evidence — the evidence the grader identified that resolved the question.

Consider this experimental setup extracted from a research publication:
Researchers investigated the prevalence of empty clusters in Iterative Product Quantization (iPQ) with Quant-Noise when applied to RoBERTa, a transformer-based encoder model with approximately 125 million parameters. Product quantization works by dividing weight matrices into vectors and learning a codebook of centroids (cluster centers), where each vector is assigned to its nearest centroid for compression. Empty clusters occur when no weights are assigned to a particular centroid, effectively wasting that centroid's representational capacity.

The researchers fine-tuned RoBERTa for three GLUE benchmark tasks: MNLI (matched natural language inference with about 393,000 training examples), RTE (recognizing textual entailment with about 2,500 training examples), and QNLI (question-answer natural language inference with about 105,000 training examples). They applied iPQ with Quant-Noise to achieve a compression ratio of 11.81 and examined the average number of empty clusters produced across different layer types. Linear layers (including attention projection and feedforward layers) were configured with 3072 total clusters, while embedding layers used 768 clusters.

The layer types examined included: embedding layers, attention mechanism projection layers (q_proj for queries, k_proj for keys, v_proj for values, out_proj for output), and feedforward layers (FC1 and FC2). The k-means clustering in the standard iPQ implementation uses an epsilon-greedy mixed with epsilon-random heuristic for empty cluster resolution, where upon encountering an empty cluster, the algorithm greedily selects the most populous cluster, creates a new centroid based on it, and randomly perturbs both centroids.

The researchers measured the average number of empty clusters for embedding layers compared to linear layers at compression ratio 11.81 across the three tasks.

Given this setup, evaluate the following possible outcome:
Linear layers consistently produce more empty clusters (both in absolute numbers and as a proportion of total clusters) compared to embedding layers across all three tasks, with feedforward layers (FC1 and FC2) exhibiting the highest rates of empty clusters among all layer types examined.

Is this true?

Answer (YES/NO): NO